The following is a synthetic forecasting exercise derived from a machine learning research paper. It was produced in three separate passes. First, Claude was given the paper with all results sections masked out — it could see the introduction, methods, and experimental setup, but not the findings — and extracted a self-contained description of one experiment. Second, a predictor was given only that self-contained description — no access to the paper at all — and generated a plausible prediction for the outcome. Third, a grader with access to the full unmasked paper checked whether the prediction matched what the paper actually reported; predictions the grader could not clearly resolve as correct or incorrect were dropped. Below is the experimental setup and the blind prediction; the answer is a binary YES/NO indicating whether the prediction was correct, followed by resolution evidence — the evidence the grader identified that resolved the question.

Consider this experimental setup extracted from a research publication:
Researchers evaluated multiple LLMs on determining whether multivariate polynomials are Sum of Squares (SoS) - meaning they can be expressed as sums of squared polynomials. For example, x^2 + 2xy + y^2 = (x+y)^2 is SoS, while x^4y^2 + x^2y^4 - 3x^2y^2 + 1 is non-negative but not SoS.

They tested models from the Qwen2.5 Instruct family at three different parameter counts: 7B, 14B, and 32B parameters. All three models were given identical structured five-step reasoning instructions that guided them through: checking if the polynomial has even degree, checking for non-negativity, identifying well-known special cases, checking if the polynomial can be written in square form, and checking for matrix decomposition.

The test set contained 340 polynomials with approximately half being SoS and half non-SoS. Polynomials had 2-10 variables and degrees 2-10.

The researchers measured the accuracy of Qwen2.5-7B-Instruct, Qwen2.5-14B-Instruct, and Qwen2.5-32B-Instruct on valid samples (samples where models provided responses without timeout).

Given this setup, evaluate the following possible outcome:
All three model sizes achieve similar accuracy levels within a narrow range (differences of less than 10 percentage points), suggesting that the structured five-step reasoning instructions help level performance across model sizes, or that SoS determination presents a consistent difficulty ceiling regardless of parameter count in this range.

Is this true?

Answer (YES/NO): YES